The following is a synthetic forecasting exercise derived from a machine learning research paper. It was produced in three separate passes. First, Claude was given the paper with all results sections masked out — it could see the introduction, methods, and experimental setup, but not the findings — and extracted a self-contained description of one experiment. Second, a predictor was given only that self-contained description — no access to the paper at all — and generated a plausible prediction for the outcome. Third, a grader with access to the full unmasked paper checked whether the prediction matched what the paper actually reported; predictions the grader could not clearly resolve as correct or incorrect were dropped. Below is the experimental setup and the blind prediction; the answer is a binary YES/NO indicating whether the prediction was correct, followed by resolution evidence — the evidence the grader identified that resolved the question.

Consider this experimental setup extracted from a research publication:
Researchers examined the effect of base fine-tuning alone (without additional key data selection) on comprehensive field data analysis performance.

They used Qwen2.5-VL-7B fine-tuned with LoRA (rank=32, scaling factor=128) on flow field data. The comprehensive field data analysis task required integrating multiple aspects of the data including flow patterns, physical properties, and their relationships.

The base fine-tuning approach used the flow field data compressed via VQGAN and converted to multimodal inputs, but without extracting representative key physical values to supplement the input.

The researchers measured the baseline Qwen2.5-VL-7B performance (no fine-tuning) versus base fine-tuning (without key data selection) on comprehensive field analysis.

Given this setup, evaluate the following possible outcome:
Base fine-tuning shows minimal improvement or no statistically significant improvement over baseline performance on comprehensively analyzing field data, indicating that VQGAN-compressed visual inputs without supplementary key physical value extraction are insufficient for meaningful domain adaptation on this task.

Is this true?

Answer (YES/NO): NO